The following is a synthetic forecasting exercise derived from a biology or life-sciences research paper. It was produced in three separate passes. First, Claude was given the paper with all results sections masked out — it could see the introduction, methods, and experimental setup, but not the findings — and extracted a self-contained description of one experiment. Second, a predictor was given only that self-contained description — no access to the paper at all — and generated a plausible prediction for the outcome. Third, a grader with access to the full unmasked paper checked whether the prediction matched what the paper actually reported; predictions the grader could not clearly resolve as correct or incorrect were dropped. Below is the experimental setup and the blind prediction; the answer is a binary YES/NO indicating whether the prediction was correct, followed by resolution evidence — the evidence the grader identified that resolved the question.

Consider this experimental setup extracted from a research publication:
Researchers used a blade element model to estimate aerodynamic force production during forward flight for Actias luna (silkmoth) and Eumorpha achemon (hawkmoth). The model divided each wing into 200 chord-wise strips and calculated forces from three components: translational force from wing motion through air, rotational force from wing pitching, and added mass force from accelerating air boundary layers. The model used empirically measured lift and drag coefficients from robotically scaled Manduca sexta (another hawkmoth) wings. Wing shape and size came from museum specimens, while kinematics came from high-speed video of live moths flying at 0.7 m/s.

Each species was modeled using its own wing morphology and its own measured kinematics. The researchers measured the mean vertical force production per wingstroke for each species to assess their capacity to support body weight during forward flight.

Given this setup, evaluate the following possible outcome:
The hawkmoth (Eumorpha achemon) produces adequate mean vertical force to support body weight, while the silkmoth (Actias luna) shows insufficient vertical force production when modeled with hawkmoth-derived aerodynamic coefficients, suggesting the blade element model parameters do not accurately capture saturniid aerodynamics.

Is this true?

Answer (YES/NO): NO